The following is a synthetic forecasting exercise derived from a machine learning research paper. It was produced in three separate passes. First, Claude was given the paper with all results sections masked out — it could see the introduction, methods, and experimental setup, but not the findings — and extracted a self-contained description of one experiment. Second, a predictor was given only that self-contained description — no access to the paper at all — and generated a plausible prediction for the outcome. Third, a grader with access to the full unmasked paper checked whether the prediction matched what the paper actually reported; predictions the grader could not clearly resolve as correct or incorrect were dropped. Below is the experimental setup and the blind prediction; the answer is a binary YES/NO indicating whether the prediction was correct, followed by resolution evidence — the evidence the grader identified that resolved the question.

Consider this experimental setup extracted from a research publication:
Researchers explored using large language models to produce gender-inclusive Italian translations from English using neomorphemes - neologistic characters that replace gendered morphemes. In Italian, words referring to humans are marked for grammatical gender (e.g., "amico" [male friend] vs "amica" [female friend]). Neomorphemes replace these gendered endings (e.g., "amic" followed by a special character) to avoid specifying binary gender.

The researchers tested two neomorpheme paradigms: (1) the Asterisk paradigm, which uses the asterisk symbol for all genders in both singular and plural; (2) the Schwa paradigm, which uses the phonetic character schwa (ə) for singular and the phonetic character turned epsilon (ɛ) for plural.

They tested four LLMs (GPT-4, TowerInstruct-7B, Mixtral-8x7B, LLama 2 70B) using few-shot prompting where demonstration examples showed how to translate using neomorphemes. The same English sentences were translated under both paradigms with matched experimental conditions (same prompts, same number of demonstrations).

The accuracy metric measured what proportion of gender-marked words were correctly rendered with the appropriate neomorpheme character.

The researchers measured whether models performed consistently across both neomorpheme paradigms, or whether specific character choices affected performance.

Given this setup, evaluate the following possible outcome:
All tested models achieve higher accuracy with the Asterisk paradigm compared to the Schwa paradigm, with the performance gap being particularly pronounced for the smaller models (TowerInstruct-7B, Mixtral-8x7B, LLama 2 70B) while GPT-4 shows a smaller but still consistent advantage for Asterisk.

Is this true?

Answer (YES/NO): NO